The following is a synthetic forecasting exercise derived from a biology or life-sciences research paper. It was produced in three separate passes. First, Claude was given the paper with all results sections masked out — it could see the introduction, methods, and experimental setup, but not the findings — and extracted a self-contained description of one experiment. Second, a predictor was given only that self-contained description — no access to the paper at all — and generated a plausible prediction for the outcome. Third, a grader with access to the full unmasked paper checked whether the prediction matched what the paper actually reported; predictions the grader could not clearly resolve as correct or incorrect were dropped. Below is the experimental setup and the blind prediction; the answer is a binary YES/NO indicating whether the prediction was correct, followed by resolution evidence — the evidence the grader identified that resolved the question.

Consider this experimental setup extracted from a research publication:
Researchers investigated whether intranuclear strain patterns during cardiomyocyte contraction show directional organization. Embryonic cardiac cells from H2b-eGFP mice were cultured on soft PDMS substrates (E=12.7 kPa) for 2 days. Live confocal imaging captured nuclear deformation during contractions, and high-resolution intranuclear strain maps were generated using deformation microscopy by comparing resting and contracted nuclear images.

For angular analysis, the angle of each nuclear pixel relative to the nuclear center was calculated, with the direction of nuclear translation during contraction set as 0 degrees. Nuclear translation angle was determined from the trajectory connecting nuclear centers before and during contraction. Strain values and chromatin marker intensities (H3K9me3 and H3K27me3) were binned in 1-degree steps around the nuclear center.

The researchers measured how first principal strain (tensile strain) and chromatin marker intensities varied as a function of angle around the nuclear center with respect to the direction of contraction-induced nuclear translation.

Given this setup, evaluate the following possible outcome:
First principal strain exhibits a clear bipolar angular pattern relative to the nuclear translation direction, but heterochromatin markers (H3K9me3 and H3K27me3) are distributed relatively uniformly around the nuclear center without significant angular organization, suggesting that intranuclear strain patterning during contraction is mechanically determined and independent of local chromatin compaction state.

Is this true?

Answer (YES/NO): NO